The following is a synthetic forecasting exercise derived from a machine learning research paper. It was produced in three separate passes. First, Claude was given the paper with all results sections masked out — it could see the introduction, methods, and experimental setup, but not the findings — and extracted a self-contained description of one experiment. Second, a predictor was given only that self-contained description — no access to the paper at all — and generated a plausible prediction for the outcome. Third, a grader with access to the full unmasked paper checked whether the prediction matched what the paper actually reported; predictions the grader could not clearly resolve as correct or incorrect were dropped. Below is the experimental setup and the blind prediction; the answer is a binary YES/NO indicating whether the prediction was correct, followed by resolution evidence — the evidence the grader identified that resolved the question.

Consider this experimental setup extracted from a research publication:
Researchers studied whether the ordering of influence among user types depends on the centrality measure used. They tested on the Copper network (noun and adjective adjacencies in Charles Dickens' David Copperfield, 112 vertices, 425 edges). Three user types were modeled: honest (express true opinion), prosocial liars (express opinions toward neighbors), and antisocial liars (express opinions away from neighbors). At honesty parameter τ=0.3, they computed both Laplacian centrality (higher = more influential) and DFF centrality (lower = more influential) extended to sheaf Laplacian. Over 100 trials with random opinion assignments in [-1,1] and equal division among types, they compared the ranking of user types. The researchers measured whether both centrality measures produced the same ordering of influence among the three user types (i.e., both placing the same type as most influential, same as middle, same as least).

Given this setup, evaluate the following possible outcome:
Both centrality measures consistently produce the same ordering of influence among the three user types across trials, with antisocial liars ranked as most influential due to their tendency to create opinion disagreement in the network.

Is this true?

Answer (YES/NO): NO